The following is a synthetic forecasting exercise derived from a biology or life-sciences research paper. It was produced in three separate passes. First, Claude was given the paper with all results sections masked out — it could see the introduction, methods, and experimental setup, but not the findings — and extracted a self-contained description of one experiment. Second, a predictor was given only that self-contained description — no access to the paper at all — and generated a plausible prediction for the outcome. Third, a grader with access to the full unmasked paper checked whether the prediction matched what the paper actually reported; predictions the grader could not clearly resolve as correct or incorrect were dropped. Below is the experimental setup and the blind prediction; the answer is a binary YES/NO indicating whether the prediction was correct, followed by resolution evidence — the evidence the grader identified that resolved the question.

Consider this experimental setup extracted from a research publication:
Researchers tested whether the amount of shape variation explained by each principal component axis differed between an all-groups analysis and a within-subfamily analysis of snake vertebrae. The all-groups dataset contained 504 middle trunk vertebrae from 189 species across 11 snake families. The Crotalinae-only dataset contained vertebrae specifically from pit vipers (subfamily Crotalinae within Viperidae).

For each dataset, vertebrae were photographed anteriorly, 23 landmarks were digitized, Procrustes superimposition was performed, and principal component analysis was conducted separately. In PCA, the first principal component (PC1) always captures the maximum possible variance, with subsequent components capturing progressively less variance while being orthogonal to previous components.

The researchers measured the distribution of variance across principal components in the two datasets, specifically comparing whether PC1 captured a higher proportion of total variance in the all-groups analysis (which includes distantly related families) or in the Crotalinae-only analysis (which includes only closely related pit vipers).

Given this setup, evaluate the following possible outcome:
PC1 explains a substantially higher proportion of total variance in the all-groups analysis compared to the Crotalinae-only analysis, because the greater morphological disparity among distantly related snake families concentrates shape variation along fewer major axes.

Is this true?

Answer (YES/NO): NO